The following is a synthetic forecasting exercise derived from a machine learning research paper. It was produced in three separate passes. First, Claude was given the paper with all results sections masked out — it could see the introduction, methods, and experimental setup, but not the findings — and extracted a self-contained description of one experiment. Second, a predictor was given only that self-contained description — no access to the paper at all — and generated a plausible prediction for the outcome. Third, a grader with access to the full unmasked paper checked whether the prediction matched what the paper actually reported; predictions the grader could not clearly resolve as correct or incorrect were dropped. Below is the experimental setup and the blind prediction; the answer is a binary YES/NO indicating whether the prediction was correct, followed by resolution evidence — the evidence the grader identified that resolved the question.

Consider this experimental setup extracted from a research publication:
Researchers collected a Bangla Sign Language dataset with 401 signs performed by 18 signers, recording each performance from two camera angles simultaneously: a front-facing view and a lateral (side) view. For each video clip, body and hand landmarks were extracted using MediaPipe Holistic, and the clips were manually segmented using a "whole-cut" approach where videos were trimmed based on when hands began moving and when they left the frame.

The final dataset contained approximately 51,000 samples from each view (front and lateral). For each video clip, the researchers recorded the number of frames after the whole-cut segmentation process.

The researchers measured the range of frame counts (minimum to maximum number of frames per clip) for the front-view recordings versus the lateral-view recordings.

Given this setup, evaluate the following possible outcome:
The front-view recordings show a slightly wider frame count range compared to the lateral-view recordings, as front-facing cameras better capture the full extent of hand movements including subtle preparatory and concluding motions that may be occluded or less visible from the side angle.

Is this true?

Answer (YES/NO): YES